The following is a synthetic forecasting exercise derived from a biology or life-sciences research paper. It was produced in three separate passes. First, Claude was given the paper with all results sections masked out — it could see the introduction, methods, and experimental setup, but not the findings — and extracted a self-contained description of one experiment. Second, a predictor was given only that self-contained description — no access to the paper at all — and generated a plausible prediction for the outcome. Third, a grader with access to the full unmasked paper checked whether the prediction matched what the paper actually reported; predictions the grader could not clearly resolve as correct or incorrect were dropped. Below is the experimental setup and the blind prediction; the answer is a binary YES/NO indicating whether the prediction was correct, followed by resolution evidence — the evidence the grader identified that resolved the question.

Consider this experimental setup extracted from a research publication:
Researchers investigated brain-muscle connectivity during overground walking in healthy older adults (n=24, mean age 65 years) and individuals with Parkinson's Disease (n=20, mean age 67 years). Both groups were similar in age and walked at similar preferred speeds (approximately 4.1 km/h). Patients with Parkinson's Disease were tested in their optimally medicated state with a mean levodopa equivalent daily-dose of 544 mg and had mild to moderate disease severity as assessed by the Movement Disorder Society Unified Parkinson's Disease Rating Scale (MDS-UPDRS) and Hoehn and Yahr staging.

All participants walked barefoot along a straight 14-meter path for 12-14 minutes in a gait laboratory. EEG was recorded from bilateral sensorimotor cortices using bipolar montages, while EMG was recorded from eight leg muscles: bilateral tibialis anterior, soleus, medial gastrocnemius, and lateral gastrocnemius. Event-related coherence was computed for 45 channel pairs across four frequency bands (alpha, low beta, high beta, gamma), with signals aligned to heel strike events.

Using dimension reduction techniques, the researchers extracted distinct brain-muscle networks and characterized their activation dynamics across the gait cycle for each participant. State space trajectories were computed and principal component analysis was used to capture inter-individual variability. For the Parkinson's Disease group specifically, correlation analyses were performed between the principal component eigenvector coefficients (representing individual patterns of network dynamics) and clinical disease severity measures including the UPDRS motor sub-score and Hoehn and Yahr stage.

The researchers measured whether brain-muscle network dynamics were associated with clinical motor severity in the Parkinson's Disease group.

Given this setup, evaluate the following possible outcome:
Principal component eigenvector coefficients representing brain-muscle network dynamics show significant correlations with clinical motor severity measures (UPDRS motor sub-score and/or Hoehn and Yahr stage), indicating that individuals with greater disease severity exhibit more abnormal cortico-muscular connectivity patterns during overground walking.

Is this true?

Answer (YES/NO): NO